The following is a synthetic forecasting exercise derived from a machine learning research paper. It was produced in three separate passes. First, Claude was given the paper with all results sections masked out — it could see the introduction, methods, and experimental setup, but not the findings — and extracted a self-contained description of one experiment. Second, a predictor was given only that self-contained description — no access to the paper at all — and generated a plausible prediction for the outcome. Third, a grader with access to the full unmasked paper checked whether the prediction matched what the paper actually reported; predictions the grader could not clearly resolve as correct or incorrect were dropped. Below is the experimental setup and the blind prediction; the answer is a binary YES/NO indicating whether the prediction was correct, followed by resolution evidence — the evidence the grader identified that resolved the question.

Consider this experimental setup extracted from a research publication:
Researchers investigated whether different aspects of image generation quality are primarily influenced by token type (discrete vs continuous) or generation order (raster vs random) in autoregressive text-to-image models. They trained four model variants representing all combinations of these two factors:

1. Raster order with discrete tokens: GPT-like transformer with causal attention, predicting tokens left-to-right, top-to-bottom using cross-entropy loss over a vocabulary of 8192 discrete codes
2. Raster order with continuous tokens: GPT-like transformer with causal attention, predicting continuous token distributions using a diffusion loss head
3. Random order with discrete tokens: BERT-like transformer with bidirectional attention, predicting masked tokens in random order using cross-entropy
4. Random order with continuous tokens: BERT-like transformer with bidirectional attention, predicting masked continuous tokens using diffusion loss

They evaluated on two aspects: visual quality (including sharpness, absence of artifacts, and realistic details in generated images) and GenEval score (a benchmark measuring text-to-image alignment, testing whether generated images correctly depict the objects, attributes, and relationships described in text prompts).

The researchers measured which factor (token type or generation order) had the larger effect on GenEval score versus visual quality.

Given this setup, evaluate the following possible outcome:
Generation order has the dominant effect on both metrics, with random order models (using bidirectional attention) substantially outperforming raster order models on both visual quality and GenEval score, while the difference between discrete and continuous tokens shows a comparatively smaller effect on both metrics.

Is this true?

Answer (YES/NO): NO